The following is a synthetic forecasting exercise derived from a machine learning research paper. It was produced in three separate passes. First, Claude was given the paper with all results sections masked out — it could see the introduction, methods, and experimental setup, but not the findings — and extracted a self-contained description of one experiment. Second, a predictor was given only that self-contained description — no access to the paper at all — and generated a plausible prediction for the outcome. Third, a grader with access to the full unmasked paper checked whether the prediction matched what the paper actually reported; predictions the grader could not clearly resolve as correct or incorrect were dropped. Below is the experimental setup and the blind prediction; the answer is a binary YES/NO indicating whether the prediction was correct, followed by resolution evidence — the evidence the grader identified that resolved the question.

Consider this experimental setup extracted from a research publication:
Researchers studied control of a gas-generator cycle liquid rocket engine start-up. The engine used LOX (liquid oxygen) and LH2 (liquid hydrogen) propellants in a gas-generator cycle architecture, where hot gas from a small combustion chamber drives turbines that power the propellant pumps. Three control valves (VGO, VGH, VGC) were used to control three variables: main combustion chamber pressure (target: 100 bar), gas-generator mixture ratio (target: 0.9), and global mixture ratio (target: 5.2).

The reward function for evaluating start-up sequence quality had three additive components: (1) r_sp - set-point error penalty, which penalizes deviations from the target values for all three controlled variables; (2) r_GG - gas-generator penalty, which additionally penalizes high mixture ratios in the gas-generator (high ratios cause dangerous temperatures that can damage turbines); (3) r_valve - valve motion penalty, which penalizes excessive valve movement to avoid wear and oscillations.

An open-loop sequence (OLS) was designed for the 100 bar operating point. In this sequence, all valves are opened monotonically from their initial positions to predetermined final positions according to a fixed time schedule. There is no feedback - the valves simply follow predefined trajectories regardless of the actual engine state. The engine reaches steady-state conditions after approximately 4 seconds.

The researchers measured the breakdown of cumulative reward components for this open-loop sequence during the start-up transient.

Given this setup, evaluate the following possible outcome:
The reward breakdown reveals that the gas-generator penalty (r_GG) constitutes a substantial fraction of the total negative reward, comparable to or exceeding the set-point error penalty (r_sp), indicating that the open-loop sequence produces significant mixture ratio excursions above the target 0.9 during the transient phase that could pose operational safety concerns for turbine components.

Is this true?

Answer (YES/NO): NO